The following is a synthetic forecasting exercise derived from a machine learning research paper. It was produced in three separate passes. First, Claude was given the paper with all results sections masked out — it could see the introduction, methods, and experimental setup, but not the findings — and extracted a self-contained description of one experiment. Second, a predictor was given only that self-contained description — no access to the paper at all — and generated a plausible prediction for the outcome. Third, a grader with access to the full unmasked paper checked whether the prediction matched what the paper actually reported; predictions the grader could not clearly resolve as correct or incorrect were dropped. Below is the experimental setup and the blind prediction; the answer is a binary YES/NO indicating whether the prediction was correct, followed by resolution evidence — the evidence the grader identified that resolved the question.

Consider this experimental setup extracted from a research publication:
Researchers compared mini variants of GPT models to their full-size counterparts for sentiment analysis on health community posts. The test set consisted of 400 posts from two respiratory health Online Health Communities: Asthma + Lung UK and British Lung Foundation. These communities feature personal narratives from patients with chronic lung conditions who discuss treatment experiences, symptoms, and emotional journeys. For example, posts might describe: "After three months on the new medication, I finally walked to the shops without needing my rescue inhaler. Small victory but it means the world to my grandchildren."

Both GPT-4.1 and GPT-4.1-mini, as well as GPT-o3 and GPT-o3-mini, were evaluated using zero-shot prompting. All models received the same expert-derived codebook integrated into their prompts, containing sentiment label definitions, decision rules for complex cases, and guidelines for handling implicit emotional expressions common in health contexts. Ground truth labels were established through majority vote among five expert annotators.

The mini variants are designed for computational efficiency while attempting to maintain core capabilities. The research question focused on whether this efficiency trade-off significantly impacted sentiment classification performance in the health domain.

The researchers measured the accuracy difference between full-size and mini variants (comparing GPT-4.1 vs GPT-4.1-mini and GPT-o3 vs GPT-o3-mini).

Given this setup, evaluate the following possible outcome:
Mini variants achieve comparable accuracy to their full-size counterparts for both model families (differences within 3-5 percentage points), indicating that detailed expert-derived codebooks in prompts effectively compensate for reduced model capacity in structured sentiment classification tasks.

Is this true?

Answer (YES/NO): NO